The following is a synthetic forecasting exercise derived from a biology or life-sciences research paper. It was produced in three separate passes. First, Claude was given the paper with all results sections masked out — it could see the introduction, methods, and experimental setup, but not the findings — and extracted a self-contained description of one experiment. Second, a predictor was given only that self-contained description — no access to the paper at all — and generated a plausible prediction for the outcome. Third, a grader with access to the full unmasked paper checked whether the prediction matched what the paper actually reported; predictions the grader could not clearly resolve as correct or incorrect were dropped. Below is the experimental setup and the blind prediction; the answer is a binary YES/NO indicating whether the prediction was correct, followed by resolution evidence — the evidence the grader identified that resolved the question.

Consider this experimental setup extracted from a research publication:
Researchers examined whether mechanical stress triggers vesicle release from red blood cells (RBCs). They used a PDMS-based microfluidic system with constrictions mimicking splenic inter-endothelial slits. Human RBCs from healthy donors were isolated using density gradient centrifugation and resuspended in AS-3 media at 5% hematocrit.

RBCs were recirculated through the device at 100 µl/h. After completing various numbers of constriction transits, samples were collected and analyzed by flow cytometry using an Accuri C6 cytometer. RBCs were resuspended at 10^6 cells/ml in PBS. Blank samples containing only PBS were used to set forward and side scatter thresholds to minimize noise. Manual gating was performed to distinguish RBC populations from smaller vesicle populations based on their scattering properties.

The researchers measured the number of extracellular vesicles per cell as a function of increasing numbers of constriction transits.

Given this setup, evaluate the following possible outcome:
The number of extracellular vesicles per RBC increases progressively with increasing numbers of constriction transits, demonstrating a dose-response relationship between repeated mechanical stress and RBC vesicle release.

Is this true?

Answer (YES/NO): YES